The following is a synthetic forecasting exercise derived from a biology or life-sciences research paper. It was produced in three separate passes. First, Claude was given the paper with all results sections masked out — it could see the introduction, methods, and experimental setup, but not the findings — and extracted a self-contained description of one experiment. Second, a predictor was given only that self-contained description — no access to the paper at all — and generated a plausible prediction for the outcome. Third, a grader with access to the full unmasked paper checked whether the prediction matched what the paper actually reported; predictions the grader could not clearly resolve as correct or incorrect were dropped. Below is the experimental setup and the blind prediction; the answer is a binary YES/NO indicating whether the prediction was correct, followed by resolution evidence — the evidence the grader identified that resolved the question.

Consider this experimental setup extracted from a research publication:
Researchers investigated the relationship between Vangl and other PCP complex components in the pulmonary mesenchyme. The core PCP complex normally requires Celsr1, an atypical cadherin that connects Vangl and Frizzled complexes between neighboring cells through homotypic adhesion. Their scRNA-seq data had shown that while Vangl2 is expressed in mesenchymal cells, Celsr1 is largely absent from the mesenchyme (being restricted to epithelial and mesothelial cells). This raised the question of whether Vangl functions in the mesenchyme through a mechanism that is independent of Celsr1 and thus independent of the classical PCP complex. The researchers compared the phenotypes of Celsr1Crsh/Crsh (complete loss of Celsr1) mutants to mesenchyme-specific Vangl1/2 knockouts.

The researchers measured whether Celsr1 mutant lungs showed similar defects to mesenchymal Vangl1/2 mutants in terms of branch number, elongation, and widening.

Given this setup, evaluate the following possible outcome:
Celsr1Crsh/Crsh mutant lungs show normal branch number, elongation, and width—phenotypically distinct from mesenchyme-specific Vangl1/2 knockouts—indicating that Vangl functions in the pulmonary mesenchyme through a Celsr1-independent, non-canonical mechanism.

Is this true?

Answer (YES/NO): YES